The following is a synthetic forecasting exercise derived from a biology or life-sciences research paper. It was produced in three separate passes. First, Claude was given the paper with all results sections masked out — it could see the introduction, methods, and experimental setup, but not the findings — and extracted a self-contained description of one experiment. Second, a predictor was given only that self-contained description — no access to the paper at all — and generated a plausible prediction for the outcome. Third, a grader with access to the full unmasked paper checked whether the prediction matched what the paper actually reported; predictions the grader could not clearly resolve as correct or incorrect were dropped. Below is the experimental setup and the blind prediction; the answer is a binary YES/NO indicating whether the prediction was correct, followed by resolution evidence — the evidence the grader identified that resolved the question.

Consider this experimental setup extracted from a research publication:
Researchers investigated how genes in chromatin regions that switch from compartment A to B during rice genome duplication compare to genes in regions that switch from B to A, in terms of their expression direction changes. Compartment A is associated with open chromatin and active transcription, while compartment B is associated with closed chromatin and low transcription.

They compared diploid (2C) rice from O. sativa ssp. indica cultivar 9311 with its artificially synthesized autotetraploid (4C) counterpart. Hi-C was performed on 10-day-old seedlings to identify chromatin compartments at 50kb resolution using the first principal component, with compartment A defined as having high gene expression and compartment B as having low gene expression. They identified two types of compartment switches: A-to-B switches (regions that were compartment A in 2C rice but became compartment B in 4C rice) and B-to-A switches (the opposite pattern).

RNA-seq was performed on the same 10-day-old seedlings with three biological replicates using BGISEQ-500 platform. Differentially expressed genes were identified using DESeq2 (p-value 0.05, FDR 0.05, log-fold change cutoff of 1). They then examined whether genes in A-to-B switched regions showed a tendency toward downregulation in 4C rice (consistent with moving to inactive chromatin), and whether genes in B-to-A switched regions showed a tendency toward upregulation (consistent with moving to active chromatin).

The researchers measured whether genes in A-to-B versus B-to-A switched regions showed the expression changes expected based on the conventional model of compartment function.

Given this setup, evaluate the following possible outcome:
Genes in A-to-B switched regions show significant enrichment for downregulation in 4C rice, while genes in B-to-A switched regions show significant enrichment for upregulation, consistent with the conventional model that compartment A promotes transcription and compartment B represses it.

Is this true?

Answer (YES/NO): NO